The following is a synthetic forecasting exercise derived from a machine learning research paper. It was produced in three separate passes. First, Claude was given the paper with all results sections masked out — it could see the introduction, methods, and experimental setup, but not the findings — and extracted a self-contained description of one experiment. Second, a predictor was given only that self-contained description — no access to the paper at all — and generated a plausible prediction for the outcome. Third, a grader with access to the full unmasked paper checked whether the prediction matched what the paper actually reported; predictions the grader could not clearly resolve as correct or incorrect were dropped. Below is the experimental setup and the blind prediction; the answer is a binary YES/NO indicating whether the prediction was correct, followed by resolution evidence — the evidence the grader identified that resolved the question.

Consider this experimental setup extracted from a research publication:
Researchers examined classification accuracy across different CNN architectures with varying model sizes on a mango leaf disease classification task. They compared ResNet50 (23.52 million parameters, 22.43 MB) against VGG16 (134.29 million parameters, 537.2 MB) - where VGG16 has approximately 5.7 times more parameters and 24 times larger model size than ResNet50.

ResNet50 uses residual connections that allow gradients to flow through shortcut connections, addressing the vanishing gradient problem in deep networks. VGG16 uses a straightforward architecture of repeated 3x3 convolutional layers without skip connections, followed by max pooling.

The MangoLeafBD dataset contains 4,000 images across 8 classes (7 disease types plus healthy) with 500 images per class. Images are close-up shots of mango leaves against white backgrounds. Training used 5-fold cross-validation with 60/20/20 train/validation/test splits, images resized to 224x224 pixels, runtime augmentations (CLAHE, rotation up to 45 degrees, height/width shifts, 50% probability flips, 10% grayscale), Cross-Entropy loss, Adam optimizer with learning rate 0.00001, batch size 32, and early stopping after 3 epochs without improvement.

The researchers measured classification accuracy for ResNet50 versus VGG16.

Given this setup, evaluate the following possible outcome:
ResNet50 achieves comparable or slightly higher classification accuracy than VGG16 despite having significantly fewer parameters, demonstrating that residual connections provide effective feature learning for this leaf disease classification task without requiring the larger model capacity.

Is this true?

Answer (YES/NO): NO